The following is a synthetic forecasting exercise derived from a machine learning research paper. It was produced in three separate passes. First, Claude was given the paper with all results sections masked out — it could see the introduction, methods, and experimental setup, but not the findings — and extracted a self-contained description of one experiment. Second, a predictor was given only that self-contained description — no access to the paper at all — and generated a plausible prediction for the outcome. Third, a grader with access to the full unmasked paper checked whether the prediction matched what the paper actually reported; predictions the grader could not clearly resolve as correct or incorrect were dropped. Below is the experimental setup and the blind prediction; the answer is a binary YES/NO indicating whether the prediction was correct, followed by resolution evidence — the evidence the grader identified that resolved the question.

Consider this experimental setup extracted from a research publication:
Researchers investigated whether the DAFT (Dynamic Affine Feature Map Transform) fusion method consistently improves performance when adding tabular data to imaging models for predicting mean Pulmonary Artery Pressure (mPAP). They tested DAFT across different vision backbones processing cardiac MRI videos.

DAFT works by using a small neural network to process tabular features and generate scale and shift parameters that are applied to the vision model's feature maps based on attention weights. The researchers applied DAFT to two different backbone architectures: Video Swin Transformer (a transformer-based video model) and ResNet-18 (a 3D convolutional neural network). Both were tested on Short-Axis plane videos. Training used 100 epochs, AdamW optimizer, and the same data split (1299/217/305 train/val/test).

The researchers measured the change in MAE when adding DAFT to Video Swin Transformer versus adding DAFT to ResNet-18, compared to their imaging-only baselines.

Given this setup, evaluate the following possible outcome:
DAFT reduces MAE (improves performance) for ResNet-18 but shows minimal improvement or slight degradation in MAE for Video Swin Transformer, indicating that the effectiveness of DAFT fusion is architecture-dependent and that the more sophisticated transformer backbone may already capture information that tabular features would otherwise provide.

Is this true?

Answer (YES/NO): NO